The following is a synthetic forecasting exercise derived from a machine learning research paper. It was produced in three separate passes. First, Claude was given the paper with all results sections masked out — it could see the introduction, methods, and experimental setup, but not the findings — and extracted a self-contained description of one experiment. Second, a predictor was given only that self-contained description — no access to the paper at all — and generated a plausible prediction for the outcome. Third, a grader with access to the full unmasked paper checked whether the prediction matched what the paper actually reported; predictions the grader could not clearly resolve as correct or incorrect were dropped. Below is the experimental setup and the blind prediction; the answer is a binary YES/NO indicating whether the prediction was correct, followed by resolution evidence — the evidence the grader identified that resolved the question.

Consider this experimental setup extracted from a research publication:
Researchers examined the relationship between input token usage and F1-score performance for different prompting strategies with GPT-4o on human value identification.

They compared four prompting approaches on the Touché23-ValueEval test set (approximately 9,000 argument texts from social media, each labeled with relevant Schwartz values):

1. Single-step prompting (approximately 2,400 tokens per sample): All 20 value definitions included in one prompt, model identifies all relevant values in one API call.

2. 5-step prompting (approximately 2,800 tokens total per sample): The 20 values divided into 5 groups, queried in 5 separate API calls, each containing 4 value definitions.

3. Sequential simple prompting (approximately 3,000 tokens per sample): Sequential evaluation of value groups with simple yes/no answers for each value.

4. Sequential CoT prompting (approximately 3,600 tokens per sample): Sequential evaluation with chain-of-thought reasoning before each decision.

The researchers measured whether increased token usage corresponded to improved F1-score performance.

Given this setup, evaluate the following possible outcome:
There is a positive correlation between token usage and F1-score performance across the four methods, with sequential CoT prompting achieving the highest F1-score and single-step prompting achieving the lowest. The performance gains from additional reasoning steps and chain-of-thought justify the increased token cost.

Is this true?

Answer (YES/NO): YES